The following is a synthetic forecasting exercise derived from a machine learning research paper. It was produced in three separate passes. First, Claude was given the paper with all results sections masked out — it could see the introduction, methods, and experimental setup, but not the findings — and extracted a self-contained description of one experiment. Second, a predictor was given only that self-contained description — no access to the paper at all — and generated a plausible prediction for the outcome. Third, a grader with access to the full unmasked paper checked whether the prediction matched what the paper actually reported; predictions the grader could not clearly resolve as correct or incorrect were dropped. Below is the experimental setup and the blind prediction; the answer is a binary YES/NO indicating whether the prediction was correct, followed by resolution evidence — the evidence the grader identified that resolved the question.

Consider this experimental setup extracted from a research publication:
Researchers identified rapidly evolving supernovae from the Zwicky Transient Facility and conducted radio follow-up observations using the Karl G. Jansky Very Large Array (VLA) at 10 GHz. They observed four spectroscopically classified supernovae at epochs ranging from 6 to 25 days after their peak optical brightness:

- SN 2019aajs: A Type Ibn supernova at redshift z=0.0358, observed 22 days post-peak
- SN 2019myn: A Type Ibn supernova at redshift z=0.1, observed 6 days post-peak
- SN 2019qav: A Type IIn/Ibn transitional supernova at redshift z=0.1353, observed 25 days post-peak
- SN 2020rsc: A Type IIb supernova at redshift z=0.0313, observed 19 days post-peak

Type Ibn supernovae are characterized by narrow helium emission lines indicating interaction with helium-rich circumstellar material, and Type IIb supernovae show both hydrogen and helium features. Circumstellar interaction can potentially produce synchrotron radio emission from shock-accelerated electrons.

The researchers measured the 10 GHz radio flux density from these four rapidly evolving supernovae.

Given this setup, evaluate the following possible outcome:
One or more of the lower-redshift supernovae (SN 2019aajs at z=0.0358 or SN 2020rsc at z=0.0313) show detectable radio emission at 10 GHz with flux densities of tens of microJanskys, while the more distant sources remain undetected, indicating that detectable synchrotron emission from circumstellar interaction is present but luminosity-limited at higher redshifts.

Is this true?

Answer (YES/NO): NO